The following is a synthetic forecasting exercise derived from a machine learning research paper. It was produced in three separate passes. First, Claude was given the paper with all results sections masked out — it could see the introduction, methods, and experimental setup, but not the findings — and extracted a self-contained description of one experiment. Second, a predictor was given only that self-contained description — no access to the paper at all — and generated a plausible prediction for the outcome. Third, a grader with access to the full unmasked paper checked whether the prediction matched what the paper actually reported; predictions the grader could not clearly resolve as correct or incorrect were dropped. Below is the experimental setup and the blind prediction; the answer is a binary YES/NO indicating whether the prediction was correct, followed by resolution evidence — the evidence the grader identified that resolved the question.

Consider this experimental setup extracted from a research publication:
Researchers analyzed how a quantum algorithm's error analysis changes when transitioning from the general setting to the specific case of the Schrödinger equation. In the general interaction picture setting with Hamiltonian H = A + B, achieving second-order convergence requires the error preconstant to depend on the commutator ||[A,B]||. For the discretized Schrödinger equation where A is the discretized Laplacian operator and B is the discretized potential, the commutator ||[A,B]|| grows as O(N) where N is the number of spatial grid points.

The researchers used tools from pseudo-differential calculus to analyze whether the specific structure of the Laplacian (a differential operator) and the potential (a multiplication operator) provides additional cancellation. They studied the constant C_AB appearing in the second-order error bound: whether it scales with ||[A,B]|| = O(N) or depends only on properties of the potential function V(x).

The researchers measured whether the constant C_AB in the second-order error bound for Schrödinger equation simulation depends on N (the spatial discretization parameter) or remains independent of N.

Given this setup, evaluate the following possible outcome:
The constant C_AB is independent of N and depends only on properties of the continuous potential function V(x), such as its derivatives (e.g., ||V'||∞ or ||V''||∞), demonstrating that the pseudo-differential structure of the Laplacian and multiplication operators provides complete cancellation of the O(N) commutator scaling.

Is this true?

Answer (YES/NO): YES